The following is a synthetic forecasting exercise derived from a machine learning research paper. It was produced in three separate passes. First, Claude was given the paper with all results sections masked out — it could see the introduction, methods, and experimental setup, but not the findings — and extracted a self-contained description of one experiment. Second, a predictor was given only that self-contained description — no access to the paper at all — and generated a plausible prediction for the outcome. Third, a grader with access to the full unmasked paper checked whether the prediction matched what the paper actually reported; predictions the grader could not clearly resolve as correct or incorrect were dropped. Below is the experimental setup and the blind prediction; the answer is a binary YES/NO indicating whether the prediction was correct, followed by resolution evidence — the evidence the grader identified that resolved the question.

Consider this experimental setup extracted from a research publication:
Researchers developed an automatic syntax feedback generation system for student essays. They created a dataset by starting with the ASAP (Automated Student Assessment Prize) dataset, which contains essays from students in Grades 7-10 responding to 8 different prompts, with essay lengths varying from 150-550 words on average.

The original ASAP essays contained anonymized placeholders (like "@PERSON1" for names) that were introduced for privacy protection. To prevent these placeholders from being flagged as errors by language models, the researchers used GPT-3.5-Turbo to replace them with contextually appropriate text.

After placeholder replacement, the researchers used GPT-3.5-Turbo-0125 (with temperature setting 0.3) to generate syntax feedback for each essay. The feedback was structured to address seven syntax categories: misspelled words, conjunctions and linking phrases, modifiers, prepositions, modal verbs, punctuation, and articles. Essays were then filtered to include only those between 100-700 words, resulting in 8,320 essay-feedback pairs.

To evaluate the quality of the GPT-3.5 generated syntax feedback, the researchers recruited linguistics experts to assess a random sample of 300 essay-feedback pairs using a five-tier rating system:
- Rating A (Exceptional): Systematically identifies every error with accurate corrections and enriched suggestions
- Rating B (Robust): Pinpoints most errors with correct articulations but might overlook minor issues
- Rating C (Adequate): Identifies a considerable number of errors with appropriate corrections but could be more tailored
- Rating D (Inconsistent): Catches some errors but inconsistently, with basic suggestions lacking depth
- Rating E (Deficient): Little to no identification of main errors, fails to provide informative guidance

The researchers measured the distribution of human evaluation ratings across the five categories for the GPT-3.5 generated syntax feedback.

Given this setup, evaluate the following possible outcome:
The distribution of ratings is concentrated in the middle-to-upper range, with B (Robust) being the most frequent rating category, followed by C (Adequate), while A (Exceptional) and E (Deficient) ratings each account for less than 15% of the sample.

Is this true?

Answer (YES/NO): NO